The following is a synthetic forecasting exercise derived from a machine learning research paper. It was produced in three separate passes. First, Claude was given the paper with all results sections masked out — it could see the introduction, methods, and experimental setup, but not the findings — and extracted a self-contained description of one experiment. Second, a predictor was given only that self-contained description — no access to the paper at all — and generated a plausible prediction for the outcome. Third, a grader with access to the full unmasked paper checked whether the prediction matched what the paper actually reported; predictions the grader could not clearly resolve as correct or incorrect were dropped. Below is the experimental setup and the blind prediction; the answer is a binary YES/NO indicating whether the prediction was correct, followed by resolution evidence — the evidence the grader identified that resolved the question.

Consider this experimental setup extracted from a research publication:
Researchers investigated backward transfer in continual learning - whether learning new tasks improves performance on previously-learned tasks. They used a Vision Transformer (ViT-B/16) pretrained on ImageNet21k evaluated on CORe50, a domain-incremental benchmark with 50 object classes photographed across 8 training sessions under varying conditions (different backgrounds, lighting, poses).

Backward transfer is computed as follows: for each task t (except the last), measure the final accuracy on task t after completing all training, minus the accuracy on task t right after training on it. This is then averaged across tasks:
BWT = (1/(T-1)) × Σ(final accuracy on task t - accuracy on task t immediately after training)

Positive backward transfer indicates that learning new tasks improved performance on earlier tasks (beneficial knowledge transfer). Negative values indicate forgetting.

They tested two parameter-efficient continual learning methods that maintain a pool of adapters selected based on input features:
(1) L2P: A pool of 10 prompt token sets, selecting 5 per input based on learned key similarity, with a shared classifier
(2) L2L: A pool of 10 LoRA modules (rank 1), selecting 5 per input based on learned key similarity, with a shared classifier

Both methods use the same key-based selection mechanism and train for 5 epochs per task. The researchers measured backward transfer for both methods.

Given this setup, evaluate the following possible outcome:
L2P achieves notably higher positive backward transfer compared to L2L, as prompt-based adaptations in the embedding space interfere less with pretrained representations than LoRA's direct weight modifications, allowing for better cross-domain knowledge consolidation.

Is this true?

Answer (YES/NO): YES